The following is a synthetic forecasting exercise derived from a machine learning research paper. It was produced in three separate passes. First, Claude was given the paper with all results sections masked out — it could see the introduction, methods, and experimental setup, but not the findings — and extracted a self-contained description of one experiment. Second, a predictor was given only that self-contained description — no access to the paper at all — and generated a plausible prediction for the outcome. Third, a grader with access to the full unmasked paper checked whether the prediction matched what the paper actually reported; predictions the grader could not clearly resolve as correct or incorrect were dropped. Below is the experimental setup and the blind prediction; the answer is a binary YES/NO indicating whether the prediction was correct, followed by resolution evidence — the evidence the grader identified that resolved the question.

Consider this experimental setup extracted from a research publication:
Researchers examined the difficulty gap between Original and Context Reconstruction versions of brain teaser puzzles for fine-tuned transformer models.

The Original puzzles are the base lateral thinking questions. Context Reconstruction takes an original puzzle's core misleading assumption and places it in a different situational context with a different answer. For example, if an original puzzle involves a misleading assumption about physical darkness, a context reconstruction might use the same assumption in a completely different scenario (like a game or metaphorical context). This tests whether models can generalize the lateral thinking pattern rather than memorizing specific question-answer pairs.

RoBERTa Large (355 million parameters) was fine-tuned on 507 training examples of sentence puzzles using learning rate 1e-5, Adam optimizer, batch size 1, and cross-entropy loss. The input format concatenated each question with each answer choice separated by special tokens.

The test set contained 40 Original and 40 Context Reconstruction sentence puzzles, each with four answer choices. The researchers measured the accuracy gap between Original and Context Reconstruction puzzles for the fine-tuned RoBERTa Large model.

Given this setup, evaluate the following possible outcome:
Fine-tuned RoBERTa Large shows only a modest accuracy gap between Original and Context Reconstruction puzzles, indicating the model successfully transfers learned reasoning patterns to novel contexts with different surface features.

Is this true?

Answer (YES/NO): NO